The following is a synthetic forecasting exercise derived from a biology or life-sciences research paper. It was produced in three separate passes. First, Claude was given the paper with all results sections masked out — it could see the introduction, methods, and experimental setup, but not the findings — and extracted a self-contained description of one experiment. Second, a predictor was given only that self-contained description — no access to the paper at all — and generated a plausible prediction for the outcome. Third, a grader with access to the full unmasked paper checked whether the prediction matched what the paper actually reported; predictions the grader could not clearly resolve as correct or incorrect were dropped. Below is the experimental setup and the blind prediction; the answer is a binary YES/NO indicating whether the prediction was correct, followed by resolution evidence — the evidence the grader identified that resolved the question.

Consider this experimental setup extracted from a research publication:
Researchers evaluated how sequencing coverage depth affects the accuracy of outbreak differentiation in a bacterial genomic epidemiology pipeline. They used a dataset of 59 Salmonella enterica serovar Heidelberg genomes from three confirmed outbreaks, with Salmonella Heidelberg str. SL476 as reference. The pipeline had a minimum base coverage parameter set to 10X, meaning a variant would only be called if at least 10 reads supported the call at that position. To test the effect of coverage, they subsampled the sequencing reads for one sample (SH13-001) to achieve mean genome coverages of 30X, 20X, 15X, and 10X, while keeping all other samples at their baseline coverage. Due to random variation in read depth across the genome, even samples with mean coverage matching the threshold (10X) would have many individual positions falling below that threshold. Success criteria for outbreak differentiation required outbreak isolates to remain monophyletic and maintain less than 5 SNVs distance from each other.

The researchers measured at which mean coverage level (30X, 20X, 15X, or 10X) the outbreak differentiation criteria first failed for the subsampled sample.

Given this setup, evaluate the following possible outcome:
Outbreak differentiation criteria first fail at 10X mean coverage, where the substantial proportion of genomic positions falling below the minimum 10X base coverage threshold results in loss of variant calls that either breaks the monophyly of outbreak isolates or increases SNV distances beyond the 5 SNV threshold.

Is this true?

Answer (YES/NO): YES